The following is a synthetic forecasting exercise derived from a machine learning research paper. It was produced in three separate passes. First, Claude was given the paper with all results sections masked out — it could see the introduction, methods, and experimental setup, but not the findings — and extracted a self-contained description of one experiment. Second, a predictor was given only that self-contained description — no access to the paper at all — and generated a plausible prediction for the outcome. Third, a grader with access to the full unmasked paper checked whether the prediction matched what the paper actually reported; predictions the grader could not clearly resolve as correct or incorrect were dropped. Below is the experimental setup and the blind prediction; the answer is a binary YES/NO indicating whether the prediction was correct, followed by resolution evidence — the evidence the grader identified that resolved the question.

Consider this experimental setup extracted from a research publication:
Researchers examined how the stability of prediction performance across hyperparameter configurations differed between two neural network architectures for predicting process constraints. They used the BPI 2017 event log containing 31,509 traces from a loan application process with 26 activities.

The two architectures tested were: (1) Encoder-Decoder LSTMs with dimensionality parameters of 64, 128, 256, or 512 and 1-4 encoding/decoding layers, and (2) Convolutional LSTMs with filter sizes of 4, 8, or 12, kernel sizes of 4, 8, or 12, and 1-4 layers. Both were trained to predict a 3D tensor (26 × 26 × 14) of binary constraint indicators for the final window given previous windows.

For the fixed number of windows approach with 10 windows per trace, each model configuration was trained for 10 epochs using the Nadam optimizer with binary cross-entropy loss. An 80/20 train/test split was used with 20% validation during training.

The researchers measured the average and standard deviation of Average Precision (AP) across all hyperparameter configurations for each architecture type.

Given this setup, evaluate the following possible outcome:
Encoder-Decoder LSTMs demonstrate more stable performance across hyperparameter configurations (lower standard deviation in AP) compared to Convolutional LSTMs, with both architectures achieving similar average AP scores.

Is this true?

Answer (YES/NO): NO